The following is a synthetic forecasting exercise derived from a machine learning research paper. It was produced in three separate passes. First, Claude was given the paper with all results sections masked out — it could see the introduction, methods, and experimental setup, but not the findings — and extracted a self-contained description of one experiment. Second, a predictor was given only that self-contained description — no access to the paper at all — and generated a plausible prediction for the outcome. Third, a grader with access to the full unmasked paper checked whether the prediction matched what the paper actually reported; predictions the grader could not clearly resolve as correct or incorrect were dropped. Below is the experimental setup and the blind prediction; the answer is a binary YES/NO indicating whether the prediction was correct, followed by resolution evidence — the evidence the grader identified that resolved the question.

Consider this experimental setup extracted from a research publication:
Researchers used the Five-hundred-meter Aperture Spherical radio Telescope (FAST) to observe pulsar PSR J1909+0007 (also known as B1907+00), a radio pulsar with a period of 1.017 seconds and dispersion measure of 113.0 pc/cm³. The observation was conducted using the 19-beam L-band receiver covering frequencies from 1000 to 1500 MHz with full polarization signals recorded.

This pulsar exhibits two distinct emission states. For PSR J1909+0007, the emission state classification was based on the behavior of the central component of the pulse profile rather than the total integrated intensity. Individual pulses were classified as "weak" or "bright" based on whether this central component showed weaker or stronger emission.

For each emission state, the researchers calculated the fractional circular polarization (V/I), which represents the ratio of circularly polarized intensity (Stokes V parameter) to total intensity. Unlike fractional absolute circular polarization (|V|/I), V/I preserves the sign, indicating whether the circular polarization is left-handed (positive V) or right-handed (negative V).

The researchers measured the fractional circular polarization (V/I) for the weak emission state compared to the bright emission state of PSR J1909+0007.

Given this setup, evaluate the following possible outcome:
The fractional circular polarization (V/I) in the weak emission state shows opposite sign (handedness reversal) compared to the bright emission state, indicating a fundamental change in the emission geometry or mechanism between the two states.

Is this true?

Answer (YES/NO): YES